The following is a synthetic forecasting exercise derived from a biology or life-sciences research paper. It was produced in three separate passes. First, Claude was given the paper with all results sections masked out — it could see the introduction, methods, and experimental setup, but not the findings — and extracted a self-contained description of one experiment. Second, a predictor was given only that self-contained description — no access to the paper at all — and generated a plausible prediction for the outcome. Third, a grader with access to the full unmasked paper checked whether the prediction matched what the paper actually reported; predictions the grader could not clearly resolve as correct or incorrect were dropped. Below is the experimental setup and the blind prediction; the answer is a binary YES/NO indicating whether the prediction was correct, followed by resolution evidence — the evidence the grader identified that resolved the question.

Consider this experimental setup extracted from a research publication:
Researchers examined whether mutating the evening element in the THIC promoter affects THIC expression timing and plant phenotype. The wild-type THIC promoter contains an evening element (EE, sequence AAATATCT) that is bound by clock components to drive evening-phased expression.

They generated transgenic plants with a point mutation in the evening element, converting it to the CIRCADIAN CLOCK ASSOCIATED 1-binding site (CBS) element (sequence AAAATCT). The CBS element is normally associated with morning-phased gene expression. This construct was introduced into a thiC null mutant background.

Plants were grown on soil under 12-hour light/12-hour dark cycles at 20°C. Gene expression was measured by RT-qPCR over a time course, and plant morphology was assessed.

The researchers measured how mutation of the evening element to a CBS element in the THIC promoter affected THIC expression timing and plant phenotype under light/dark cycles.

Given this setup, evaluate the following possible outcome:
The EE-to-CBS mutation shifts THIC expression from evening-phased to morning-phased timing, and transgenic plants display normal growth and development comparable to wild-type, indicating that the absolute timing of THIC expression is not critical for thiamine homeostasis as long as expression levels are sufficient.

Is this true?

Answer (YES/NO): NO